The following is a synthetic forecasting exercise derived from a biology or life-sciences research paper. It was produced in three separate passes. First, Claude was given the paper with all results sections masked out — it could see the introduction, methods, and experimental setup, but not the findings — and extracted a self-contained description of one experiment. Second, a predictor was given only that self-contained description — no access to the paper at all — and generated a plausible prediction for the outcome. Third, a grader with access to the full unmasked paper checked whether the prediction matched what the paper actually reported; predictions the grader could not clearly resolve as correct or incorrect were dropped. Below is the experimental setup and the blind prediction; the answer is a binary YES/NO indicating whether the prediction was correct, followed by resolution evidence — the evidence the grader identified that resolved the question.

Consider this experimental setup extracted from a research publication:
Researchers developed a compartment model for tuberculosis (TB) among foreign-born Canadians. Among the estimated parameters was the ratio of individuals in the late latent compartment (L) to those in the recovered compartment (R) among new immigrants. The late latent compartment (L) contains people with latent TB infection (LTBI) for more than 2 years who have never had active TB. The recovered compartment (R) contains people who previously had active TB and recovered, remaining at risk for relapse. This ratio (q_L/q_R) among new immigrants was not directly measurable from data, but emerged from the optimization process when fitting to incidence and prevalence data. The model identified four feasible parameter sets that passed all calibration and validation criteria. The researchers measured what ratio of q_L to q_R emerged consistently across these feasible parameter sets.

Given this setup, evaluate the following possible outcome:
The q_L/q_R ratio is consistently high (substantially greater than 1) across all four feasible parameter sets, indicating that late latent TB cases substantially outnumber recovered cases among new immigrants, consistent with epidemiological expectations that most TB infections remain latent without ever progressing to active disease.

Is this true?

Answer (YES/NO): NO